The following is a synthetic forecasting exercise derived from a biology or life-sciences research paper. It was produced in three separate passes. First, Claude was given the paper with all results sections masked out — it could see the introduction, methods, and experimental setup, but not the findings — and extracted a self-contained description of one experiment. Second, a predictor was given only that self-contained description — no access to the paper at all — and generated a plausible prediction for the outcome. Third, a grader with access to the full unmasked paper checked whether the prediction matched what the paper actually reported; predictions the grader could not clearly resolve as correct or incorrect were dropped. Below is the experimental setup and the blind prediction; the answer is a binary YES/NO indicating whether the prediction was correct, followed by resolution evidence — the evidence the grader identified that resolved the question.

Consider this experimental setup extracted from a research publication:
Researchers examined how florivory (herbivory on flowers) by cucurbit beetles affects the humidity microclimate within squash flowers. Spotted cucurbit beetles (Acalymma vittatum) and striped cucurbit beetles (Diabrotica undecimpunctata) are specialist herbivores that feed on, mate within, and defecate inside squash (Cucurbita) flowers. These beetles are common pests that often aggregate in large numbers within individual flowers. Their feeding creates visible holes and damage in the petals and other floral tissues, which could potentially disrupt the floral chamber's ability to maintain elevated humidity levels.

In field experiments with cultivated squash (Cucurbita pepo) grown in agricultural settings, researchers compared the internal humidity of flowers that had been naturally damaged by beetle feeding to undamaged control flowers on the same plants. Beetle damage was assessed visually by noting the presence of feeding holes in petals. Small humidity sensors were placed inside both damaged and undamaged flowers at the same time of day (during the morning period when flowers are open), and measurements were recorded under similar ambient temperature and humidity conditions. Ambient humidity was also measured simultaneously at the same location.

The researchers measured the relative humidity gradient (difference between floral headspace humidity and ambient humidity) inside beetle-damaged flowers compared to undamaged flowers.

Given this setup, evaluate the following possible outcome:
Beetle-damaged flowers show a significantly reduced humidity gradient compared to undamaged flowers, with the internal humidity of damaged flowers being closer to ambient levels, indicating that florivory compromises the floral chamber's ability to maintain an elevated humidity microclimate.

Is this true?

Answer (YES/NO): NO